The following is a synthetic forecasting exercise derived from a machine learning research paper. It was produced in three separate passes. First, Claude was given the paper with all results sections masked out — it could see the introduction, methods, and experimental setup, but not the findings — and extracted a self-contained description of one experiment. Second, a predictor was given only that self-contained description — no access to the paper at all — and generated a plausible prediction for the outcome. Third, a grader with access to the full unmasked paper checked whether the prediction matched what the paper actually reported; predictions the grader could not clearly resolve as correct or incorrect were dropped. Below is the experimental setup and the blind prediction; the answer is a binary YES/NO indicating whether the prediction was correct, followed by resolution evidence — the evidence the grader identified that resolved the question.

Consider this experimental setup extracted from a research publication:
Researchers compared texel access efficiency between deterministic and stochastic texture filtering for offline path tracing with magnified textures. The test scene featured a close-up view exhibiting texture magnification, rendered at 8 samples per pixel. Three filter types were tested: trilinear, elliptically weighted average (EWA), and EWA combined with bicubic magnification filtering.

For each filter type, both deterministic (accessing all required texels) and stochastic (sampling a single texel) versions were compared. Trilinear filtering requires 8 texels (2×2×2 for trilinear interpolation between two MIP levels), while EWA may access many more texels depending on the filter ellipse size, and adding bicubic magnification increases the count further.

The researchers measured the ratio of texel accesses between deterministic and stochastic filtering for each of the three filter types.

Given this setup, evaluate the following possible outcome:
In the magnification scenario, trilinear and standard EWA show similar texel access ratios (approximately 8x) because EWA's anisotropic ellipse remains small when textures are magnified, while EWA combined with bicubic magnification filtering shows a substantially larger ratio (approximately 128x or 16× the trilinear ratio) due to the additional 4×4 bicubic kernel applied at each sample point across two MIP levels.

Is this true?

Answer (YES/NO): NO